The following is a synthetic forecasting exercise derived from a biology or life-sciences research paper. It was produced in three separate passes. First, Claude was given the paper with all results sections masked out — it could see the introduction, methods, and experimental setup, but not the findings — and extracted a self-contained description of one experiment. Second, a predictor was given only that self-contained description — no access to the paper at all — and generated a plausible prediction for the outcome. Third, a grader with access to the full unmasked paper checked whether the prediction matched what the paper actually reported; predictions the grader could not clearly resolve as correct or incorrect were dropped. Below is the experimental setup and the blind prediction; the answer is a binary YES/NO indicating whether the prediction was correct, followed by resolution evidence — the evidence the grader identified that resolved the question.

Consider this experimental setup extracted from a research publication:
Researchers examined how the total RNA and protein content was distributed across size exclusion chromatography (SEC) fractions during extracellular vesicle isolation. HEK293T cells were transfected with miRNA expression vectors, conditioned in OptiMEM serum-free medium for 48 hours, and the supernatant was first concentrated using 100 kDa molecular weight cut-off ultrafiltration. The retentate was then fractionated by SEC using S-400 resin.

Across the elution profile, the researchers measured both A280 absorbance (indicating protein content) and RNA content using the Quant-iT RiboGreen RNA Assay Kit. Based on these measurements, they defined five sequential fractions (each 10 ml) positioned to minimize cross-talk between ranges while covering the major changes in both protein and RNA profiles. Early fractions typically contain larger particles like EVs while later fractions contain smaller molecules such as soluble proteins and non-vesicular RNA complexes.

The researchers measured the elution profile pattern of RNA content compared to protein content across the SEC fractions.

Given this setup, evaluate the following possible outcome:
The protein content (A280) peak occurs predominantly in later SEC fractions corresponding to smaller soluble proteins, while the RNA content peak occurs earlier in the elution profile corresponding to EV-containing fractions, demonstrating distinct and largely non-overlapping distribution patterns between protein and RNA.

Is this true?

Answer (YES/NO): NO